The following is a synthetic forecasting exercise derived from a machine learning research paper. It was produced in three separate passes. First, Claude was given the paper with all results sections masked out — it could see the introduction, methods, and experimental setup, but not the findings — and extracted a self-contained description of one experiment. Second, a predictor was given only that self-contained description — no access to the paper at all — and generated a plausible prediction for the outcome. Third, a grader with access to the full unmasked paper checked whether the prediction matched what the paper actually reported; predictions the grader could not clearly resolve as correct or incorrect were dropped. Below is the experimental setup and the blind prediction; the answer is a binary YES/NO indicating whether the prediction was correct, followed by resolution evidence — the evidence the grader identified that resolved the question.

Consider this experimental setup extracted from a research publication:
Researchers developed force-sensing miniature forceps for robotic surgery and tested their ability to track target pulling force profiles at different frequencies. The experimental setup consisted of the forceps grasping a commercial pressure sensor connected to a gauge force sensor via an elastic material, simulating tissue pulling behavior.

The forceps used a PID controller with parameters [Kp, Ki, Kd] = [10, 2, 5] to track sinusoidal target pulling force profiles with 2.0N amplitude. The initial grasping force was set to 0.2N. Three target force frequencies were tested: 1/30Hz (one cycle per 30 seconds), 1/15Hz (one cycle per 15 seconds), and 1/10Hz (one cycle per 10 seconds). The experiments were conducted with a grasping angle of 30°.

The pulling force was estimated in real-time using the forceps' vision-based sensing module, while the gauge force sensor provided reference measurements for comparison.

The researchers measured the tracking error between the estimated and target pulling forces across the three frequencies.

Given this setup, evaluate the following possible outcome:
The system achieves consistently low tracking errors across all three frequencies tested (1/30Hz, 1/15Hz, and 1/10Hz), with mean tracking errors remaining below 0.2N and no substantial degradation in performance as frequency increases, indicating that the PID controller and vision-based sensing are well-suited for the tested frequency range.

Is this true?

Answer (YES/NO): NO